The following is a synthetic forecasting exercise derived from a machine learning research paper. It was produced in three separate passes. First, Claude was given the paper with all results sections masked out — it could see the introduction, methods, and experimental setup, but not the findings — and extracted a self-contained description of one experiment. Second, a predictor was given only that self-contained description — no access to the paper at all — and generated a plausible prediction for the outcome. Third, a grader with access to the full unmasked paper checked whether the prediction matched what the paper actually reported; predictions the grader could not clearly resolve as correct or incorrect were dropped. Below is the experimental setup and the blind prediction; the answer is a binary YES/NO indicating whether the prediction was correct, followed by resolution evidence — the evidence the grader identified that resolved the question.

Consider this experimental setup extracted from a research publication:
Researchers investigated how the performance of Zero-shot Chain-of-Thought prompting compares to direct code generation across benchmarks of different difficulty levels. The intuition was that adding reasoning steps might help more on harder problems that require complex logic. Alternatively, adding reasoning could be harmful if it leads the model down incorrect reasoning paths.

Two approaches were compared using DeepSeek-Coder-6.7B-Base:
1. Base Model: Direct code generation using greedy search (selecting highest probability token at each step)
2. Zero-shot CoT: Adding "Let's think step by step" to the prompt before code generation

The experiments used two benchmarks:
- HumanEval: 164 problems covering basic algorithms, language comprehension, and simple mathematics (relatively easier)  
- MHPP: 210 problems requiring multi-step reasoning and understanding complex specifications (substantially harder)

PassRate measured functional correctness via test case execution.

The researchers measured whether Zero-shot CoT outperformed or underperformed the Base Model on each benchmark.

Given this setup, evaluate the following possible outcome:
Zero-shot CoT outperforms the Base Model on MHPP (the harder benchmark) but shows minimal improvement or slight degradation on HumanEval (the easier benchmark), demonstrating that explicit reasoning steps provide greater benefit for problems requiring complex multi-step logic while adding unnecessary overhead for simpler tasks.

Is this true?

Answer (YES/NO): NO